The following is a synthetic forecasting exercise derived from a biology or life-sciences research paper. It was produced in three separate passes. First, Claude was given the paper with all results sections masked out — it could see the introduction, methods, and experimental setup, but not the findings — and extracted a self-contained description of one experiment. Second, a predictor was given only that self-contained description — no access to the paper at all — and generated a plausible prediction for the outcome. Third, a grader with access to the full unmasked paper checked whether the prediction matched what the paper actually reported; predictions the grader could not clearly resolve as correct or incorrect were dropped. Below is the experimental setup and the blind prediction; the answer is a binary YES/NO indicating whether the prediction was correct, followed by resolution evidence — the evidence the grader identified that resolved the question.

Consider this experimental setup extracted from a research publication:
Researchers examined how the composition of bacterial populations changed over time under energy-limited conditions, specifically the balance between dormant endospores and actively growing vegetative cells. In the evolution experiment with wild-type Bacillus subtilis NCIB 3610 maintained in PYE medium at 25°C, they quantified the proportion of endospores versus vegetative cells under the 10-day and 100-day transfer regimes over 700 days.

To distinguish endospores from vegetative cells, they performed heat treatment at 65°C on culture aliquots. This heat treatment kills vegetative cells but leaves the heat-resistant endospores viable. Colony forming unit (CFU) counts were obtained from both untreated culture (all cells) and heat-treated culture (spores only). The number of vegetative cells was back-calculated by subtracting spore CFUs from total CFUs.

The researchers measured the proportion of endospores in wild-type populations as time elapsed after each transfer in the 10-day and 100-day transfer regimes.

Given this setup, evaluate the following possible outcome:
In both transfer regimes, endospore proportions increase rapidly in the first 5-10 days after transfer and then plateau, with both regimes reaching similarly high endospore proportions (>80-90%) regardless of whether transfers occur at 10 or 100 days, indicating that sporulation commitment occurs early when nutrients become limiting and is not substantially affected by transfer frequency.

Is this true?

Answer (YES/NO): NO